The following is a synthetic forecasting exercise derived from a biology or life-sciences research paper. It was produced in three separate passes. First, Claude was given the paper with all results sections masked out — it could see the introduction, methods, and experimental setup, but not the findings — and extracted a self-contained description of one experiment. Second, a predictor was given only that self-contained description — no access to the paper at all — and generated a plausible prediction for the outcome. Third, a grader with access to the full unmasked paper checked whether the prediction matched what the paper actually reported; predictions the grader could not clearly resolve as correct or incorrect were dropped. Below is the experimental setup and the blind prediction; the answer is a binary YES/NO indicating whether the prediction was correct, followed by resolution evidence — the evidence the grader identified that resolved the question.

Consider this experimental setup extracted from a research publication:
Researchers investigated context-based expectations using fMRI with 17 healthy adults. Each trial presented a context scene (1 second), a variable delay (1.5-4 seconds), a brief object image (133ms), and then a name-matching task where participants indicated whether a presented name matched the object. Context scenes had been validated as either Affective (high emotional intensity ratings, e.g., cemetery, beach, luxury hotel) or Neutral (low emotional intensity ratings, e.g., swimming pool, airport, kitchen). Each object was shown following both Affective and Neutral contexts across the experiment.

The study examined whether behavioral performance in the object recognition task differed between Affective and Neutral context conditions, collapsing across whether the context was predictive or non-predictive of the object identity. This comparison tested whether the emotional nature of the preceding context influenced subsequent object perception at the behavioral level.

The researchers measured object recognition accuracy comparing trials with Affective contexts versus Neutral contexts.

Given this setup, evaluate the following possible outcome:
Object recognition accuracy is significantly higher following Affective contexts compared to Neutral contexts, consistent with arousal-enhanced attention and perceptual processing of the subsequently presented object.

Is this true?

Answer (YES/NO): NO